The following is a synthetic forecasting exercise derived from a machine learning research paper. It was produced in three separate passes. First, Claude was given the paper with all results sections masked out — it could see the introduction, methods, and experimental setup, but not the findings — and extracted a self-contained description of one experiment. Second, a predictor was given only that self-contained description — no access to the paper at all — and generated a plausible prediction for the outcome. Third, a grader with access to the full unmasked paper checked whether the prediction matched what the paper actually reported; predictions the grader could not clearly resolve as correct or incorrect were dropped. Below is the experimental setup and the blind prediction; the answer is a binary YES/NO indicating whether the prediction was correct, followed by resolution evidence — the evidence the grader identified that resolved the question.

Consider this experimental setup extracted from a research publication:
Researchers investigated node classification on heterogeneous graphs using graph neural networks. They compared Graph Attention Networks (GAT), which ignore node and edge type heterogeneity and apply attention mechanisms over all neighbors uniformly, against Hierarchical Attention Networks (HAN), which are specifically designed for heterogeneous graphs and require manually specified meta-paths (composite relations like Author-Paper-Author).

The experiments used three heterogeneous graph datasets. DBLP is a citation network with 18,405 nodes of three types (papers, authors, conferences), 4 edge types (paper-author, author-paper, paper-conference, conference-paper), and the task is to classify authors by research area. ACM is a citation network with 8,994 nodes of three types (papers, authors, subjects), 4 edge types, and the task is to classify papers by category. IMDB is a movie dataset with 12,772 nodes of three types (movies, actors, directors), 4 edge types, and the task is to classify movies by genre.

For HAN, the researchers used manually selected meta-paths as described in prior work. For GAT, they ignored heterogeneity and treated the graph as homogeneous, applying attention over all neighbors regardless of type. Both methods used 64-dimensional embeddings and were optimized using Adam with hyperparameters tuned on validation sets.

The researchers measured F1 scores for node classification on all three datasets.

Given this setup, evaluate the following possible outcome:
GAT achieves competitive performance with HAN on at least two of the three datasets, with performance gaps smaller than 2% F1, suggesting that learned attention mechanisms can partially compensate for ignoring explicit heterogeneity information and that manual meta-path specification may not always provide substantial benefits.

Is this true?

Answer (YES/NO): NO